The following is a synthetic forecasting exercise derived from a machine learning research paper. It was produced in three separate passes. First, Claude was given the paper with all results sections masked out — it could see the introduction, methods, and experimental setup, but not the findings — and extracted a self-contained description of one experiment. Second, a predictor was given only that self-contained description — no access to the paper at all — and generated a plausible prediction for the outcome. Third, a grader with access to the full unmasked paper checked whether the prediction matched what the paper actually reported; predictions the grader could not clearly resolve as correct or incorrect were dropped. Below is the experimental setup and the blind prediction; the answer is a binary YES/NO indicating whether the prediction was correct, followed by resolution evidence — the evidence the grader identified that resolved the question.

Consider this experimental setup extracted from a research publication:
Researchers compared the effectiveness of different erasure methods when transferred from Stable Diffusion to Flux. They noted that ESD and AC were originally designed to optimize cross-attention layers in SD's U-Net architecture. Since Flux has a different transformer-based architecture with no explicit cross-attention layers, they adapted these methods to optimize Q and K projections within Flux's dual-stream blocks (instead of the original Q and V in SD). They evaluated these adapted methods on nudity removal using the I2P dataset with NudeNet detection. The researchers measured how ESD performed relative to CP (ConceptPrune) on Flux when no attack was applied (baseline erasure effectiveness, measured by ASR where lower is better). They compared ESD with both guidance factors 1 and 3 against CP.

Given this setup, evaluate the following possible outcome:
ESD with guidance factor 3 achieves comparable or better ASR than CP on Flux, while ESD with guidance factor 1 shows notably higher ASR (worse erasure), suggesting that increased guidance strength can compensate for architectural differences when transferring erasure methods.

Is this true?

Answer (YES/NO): NO